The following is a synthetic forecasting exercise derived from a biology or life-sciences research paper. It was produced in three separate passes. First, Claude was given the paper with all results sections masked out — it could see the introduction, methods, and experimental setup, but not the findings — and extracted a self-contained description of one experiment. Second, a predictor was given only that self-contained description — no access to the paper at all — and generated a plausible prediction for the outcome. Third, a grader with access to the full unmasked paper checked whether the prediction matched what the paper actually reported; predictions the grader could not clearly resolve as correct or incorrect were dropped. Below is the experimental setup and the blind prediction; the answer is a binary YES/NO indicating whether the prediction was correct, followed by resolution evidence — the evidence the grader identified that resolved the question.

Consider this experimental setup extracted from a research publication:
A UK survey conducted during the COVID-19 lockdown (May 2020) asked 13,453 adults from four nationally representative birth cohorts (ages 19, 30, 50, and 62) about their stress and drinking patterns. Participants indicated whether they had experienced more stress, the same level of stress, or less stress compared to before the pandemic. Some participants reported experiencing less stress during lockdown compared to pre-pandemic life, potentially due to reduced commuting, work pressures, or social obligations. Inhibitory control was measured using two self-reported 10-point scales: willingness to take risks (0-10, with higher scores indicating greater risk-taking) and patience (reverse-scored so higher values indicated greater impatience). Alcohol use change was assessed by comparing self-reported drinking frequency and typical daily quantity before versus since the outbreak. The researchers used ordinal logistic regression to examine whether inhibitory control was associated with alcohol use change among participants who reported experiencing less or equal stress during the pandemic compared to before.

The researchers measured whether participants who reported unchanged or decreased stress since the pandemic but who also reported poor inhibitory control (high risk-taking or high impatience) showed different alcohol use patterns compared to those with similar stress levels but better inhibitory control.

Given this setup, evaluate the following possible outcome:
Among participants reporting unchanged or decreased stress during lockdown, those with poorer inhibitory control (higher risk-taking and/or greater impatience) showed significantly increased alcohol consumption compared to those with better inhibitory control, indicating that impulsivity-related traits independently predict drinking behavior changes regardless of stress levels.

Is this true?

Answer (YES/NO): NO